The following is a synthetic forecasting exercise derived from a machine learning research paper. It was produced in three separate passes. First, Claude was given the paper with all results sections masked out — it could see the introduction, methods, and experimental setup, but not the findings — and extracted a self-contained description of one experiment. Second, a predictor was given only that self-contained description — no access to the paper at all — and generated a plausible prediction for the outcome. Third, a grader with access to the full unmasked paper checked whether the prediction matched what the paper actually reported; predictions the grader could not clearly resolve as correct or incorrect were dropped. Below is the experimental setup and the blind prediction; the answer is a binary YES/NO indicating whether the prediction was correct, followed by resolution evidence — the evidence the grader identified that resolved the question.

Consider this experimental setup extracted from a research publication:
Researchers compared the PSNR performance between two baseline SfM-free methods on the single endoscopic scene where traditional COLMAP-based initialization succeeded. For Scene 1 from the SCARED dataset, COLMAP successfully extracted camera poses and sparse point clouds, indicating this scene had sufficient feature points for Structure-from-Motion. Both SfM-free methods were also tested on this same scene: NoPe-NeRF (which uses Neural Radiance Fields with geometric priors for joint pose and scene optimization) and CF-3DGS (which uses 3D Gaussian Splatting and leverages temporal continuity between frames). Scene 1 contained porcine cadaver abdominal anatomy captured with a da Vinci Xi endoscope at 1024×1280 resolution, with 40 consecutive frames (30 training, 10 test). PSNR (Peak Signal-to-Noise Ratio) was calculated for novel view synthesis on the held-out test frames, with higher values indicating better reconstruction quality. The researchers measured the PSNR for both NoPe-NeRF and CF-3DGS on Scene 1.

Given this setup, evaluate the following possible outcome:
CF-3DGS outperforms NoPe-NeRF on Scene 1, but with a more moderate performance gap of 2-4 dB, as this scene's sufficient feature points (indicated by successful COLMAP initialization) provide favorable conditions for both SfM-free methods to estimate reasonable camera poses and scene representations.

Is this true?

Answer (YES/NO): NO